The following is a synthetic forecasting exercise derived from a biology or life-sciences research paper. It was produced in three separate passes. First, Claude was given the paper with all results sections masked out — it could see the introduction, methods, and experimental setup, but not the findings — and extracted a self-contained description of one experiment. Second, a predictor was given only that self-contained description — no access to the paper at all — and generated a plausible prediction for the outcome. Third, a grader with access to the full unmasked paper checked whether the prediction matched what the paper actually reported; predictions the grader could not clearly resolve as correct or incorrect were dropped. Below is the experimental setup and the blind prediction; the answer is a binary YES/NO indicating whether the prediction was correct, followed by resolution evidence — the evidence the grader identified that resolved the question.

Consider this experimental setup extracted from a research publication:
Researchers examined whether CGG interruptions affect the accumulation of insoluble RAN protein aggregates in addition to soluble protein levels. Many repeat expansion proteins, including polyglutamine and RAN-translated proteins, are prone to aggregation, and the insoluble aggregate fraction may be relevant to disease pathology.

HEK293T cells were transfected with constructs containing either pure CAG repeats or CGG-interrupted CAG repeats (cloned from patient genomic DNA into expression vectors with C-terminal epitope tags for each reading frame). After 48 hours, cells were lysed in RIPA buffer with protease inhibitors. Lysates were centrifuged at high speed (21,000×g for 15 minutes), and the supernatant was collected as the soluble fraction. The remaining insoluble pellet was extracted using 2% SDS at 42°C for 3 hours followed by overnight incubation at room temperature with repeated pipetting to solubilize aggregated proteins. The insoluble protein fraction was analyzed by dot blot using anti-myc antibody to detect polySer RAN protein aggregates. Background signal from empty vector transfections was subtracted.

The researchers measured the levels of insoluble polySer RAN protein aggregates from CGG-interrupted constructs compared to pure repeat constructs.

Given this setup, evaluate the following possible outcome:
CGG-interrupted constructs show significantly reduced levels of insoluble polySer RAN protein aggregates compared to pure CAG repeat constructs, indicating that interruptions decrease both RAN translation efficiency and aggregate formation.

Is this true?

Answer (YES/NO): NO